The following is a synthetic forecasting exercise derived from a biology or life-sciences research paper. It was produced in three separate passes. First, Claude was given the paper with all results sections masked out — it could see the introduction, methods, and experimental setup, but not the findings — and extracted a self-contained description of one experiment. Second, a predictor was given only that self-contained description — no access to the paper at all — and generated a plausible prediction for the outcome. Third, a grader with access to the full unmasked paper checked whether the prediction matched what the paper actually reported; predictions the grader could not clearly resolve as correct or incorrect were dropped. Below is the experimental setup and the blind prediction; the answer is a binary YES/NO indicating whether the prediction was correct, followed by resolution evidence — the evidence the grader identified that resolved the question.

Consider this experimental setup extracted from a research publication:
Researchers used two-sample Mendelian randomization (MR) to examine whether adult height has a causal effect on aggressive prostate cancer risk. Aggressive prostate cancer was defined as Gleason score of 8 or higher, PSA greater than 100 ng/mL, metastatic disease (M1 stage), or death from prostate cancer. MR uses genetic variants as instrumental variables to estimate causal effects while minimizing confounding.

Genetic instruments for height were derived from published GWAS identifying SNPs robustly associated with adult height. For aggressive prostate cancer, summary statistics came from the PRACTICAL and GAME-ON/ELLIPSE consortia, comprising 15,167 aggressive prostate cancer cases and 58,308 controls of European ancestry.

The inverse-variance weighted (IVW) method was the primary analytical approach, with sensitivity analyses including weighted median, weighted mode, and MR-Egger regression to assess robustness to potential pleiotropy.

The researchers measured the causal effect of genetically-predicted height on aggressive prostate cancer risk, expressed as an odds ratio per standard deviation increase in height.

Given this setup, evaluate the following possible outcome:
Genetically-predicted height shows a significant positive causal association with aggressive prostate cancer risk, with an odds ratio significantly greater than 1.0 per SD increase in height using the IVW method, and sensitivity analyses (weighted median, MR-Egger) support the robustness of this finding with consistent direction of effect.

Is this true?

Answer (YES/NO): NO